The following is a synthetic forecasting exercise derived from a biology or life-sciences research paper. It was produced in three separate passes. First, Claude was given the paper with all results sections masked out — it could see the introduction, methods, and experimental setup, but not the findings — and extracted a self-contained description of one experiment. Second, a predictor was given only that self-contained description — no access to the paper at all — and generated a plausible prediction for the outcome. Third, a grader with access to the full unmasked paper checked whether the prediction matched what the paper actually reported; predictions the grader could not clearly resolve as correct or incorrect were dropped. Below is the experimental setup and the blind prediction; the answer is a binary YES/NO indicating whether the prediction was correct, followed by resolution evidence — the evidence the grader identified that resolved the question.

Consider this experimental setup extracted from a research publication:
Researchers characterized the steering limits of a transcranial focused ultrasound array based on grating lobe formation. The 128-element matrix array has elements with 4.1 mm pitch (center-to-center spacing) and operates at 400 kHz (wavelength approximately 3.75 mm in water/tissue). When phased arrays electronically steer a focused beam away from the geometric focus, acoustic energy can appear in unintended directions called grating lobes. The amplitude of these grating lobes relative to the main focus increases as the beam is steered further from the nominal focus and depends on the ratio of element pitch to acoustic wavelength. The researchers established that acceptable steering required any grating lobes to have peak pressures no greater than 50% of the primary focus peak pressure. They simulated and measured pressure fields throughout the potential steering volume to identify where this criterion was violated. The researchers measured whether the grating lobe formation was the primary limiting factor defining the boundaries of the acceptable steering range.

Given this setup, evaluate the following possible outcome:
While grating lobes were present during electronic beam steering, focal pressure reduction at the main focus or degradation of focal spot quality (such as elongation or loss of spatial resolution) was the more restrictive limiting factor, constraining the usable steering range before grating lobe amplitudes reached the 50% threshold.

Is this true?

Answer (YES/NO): NO